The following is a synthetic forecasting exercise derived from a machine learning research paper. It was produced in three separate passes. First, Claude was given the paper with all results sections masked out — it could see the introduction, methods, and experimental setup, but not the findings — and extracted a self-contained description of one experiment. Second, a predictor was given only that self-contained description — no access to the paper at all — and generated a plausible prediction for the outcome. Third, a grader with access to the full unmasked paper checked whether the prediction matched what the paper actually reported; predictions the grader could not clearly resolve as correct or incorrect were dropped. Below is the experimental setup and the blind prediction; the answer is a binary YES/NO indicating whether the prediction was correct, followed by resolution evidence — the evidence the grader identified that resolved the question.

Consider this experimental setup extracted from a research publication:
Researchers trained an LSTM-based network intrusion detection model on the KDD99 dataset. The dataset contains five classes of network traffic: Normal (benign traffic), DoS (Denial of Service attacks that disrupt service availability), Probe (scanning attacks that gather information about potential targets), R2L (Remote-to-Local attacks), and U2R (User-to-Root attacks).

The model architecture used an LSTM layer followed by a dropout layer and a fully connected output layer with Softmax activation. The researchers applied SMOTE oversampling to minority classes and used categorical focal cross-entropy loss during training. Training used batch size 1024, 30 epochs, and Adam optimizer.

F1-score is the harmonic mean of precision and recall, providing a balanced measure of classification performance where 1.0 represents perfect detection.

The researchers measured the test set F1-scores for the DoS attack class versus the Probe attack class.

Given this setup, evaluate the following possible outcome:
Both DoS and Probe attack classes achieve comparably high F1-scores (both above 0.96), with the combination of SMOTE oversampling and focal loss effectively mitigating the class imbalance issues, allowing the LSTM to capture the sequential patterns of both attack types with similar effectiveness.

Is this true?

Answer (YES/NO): YES